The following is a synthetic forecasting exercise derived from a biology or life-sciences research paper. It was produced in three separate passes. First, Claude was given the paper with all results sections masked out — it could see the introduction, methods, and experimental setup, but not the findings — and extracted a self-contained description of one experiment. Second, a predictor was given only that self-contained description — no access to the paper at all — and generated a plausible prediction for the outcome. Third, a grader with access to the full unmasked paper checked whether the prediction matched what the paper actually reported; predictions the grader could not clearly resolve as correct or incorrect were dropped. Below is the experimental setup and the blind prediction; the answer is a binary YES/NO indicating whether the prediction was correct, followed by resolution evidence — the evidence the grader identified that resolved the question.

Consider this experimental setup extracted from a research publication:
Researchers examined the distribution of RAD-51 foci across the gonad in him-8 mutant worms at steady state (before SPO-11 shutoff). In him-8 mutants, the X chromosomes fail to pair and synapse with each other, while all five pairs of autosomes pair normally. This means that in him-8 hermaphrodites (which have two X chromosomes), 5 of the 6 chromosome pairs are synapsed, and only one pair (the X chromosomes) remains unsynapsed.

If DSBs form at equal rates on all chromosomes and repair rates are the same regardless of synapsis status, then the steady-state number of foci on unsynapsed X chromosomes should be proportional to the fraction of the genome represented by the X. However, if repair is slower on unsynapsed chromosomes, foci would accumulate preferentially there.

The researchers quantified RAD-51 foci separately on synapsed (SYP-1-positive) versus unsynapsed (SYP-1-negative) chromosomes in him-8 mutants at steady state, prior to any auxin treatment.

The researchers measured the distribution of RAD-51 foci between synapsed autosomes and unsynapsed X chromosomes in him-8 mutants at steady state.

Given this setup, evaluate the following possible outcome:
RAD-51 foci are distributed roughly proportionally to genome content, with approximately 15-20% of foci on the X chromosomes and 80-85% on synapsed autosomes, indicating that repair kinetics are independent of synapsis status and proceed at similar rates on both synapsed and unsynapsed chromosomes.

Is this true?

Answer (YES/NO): NO